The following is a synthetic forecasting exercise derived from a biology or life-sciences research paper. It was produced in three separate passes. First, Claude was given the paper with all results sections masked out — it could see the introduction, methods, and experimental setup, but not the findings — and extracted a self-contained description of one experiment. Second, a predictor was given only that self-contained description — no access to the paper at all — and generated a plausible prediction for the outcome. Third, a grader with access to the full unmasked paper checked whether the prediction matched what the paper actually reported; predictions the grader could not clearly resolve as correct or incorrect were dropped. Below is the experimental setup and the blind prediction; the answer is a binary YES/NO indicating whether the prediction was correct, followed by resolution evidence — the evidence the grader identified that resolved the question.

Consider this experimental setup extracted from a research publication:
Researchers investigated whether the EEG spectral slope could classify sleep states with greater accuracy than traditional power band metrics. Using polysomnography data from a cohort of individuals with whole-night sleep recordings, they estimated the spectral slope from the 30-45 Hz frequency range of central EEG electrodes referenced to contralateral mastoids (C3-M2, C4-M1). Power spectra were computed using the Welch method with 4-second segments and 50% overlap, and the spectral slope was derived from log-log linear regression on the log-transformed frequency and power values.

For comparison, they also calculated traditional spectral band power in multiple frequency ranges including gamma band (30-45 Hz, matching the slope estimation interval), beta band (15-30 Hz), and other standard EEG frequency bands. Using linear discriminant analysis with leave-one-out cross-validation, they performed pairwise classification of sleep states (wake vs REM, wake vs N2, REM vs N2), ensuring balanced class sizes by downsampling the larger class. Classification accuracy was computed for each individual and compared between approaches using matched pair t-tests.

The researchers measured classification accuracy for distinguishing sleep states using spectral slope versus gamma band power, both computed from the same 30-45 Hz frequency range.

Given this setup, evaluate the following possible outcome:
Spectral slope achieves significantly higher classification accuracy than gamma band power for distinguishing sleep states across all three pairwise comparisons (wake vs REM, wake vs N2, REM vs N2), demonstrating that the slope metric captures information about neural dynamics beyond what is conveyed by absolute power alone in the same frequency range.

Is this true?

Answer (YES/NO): NO